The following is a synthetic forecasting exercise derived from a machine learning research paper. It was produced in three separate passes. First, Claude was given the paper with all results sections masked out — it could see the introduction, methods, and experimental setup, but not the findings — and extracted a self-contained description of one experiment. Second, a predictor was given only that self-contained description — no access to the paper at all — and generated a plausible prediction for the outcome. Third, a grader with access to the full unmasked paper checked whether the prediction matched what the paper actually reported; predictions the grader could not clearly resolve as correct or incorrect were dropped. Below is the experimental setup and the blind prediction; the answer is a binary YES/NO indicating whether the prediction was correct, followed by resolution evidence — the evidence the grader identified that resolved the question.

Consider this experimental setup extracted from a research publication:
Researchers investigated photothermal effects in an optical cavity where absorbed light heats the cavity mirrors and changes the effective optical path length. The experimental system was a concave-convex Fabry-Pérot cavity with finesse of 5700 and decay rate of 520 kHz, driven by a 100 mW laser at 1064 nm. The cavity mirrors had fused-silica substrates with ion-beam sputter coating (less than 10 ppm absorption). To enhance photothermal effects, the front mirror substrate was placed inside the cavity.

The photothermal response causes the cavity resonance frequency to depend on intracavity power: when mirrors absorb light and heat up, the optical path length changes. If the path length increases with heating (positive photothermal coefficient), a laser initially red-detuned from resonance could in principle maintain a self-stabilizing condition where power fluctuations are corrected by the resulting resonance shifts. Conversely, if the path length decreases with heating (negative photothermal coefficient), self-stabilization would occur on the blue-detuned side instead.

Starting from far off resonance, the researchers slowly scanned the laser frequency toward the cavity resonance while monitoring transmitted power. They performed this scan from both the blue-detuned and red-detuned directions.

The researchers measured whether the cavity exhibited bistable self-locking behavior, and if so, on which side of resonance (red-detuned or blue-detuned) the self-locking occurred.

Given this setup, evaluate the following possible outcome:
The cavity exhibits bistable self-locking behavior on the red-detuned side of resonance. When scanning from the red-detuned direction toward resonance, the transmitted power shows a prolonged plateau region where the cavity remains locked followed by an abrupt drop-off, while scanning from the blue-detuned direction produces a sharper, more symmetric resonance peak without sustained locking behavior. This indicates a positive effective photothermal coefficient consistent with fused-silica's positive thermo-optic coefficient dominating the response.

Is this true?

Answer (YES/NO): YES